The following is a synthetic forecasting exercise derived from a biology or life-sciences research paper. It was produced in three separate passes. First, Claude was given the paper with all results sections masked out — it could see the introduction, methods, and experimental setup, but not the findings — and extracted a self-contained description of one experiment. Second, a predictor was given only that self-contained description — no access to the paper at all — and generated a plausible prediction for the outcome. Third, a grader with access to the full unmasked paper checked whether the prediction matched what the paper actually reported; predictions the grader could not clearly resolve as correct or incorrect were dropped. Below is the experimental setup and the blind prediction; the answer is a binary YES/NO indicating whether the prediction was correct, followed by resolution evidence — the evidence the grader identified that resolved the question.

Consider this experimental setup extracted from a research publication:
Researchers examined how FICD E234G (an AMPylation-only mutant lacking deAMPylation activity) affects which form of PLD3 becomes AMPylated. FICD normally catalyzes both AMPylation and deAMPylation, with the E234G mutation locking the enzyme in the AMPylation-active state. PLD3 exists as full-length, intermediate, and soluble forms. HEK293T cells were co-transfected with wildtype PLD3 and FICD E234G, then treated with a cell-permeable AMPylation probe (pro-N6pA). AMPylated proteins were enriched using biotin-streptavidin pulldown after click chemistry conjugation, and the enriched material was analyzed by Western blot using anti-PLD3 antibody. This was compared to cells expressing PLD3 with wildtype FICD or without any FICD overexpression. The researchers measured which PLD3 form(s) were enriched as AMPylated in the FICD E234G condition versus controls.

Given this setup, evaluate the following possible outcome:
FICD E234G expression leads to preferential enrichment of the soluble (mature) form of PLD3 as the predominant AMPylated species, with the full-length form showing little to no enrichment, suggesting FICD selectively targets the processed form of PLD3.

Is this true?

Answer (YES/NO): NO